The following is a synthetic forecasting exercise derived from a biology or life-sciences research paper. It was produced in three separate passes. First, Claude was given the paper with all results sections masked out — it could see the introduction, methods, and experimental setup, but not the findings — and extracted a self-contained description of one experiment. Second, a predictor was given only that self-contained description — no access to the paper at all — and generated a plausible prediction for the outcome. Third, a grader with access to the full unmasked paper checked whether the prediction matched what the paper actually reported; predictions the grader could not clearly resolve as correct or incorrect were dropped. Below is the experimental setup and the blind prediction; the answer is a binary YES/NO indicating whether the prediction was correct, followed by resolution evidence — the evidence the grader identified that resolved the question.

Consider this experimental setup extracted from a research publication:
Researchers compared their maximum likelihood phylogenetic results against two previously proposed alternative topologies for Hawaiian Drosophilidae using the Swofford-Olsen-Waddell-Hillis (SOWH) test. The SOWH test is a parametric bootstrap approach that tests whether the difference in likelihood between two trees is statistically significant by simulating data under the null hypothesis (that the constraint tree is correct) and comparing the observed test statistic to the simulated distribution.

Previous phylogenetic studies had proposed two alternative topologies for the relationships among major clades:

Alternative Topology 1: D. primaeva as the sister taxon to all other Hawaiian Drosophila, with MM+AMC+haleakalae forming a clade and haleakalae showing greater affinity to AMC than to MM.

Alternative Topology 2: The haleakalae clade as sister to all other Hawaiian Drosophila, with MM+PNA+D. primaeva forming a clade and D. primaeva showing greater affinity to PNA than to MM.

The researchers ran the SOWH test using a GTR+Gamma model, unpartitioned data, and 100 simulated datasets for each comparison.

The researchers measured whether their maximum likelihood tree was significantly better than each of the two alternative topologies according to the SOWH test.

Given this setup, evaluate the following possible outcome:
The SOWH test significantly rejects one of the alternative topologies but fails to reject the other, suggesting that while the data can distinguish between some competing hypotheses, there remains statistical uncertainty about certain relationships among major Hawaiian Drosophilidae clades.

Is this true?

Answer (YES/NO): NO